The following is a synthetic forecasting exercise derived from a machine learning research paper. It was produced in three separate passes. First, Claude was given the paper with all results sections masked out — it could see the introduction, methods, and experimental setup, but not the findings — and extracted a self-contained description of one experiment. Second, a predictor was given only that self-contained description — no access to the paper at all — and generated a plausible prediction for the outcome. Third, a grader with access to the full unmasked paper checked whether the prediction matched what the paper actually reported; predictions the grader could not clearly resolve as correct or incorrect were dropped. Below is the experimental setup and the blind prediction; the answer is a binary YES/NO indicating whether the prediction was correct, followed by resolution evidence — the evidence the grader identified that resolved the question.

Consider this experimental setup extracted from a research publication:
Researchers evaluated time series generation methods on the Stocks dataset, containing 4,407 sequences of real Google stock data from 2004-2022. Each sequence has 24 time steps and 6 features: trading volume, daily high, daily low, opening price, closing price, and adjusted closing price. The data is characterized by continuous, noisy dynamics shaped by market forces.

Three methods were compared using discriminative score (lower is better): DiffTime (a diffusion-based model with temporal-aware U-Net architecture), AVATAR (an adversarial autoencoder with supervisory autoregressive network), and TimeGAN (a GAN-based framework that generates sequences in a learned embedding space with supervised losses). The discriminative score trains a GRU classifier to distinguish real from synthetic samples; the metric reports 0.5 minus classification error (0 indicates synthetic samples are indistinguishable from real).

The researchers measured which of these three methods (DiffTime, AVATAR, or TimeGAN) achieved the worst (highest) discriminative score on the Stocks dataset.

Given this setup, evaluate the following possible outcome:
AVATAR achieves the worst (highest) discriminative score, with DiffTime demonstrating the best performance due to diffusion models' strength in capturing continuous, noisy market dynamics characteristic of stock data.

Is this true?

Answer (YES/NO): NO